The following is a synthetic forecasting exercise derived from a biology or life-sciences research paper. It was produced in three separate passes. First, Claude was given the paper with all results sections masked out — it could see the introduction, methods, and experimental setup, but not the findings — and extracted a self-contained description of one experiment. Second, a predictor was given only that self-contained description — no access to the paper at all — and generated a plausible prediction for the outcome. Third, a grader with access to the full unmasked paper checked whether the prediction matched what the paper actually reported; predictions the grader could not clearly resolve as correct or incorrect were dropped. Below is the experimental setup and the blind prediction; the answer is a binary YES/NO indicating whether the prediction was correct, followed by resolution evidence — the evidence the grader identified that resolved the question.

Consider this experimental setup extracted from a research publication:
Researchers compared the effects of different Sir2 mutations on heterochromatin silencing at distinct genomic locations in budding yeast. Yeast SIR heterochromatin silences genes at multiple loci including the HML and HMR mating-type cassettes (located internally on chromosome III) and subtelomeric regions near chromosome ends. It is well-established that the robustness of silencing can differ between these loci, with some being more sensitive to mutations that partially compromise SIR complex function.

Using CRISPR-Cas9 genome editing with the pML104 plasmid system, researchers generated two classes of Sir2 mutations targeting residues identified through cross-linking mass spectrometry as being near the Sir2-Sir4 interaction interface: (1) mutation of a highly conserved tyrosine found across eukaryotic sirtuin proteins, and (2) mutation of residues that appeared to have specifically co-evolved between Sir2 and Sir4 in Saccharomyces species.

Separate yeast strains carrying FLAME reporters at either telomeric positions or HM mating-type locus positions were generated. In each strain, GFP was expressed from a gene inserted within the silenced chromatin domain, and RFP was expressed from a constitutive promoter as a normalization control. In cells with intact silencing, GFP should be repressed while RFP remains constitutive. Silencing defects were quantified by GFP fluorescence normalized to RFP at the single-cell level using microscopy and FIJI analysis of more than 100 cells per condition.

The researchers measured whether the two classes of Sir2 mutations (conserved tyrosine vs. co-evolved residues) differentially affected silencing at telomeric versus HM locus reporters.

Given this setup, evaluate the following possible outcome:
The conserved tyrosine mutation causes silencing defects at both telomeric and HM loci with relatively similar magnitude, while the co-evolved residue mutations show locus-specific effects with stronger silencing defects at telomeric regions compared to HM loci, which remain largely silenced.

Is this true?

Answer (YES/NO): NO